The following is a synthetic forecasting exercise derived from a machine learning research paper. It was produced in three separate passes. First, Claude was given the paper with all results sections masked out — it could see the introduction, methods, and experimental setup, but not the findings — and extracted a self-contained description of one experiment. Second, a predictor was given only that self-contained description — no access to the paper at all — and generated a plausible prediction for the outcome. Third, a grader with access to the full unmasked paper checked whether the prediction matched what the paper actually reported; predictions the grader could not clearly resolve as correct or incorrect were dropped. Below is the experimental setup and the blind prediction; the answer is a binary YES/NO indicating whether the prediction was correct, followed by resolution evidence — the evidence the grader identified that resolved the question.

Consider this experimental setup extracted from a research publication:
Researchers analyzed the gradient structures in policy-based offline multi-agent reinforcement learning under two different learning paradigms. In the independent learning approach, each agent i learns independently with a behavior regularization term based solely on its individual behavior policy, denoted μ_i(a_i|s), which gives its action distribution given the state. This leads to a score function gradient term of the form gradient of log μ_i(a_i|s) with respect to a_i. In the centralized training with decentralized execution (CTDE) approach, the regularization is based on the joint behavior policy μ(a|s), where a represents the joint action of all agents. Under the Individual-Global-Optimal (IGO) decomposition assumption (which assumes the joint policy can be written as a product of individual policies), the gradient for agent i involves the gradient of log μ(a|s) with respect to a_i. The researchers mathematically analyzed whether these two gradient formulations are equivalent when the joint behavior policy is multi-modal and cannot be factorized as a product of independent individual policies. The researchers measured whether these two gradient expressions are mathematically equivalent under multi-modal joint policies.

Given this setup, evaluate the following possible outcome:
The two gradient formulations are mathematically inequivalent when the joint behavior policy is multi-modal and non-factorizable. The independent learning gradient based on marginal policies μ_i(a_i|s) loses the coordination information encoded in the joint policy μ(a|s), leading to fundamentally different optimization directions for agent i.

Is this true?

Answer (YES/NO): YES